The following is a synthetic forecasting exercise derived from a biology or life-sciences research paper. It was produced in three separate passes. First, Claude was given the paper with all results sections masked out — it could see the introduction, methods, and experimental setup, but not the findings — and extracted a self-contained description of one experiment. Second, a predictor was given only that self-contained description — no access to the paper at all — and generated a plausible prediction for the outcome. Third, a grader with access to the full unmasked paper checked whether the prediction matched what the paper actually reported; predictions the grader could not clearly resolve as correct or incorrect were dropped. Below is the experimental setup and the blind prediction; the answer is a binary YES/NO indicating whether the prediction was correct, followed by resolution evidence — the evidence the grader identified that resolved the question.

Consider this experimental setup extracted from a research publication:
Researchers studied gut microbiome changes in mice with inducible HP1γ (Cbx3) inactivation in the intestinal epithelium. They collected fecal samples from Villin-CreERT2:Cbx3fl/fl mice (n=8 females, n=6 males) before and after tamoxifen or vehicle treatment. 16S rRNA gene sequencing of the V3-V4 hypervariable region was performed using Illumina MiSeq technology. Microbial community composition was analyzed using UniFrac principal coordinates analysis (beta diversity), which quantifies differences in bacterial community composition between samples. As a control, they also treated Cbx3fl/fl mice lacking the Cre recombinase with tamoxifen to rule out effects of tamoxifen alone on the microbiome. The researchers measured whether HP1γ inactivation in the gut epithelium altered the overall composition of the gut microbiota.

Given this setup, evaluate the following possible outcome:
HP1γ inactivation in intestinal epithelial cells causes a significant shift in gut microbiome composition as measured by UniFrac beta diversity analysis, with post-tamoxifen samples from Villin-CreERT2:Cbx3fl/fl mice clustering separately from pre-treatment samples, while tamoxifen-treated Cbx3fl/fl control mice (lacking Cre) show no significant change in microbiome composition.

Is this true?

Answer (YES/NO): YES